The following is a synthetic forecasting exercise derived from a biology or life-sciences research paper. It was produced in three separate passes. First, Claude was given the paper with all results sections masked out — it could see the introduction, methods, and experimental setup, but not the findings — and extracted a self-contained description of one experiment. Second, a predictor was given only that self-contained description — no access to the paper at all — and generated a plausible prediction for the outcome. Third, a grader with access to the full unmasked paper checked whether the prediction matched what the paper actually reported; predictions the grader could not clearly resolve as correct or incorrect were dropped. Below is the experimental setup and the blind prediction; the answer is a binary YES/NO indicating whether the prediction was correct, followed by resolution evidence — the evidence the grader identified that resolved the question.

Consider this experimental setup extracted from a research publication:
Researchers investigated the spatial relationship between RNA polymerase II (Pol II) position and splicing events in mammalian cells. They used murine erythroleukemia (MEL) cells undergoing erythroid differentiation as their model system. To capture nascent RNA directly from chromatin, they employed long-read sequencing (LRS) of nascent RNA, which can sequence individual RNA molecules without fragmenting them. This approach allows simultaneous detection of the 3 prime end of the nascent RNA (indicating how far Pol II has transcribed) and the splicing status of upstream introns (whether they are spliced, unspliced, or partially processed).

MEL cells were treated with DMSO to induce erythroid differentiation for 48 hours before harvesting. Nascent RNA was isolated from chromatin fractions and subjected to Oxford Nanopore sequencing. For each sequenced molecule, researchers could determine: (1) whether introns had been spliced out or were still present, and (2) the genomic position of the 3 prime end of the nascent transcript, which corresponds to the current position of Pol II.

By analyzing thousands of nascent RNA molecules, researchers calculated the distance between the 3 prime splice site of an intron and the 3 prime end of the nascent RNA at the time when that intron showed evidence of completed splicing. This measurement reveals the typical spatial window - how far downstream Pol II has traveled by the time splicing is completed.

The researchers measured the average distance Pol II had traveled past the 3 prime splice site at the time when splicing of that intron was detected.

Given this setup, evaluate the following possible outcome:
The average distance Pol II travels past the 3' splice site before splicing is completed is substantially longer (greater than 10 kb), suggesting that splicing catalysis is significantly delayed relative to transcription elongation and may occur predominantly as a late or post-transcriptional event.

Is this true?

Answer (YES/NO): NO